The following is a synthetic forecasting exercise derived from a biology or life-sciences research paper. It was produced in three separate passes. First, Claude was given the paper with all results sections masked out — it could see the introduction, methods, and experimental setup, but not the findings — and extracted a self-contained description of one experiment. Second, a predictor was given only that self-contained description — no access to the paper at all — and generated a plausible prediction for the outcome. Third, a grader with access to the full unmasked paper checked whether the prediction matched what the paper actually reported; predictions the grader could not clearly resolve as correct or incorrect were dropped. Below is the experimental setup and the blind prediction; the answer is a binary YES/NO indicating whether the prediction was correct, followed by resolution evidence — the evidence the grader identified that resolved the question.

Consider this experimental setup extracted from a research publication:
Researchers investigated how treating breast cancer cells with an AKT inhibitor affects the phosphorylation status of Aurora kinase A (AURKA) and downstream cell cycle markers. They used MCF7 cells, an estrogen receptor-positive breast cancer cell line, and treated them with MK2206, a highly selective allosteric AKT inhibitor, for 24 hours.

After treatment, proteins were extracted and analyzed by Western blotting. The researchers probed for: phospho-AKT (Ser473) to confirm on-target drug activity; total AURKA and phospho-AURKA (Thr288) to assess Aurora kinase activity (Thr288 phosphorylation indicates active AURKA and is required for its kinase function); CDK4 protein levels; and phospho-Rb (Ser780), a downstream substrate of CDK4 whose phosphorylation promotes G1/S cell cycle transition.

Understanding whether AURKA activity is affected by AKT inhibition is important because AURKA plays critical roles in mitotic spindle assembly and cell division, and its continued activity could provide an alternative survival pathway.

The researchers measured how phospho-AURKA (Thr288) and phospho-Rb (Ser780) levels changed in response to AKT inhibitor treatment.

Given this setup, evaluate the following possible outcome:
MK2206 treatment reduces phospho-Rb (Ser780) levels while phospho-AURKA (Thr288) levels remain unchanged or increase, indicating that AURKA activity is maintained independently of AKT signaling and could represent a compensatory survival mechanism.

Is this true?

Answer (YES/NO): NO